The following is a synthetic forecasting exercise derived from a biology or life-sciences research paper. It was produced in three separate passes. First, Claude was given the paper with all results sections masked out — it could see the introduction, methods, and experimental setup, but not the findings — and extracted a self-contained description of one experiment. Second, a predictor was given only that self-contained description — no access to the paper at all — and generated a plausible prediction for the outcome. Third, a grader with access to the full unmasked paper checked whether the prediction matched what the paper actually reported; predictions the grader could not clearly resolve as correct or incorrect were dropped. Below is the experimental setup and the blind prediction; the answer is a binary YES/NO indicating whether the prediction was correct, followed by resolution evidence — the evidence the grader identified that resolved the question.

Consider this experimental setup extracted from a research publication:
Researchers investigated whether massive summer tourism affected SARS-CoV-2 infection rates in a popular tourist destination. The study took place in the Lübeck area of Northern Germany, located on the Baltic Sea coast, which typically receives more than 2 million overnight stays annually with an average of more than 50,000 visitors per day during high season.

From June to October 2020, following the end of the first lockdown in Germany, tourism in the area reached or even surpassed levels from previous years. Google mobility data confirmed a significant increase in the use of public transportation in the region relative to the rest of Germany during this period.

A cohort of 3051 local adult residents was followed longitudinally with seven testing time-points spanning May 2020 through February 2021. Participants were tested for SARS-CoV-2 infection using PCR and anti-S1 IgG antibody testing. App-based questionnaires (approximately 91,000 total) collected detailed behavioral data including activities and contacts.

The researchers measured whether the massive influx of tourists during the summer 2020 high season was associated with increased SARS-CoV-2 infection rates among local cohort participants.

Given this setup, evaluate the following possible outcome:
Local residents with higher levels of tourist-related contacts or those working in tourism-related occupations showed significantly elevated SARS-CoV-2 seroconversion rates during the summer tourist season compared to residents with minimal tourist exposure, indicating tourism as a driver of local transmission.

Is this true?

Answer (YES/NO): NO